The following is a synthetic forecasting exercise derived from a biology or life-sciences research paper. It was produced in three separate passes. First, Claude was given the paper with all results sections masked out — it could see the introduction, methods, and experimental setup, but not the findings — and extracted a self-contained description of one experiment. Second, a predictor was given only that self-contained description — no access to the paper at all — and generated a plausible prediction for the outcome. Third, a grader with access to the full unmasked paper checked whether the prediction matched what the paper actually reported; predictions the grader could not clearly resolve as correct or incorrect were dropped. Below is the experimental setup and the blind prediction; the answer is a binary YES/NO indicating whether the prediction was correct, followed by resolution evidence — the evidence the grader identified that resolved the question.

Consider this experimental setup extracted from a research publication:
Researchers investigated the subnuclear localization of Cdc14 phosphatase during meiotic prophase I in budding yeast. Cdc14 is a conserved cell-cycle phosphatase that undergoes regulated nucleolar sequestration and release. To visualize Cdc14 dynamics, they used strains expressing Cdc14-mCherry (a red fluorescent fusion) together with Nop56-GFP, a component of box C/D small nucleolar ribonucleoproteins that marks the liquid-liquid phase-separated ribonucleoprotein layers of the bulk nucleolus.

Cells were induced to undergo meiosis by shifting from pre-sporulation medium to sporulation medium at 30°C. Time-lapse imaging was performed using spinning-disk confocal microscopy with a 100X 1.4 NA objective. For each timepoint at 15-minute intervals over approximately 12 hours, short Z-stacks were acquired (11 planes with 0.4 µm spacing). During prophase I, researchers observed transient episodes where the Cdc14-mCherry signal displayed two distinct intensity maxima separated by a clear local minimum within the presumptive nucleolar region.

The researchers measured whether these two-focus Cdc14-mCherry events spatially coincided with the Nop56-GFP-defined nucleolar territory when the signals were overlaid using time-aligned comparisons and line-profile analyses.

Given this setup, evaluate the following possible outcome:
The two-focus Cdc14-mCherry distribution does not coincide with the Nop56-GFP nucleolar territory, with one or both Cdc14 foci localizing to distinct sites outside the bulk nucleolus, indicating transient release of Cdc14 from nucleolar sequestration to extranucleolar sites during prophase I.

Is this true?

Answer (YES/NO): NO